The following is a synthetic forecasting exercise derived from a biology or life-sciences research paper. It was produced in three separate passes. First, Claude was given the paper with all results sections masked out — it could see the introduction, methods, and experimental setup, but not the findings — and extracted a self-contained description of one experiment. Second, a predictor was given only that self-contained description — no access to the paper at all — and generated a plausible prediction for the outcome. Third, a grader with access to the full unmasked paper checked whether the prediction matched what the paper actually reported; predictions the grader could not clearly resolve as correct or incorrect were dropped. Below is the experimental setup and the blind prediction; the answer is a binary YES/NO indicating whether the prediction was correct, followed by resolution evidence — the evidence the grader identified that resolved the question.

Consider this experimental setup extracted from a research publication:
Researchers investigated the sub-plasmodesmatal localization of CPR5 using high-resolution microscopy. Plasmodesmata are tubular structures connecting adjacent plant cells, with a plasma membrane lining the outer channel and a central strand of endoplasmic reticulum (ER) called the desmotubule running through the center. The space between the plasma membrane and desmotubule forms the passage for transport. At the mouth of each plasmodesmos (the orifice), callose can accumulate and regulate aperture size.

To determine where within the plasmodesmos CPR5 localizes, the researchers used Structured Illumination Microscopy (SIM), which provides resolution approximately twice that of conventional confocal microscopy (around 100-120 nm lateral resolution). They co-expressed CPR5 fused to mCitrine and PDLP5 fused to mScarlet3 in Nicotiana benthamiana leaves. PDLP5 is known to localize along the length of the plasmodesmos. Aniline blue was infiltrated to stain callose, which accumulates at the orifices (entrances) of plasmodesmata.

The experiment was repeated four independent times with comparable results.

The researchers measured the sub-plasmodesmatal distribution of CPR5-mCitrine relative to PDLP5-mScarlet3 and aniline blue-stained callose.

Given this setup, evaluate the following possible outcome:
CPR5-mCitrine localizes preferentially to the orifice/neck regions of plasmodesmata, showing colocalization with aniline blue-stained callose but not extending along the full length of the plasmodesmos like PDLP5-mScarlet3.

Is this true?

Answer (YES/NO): YES